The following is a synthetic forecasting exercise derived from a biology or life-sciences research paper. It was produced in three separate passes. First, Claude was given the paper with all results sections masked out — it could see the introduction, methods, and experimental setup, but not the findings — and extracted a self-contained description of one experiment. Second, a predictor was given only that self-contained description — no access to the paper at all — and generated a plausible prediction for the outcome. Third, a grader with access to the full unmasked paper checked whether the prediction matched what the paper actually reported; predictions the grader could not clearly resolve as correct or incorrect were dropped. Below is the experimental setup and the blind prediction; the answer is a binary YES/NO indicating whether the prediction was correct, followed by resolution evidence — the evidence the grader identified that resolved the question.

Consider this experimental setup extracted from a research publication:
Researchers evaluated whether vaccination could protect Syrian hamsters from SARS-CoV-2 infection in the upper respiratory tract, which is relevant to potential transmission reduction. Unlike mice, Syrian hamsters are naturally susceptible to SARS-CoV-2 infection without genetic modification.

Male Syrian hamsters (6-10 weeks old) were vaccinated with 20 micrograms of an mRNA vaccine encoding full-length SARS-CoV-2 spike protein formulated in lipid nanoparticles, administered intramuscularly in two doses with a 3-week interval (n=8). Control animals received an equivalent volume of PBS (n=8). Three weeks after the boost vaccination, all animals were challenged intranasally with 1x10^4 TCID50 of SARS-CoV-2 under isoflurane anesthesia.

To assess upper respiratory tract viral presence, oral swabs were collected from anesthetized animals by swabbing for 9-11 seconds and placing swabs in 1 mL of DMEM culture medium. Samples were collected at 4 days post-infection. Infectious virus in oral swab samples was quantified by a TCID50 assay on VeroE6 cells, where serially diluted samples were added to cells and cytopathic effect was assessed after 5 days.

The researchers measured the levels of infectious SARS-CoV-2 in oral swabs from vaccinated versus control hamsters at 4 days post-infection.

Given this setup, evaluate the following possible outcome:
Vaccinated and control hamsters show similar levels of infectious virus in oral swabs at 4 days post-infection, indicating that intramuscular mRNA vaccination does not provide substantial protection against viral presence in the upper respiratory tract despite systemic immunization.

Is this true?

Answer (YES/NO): NO